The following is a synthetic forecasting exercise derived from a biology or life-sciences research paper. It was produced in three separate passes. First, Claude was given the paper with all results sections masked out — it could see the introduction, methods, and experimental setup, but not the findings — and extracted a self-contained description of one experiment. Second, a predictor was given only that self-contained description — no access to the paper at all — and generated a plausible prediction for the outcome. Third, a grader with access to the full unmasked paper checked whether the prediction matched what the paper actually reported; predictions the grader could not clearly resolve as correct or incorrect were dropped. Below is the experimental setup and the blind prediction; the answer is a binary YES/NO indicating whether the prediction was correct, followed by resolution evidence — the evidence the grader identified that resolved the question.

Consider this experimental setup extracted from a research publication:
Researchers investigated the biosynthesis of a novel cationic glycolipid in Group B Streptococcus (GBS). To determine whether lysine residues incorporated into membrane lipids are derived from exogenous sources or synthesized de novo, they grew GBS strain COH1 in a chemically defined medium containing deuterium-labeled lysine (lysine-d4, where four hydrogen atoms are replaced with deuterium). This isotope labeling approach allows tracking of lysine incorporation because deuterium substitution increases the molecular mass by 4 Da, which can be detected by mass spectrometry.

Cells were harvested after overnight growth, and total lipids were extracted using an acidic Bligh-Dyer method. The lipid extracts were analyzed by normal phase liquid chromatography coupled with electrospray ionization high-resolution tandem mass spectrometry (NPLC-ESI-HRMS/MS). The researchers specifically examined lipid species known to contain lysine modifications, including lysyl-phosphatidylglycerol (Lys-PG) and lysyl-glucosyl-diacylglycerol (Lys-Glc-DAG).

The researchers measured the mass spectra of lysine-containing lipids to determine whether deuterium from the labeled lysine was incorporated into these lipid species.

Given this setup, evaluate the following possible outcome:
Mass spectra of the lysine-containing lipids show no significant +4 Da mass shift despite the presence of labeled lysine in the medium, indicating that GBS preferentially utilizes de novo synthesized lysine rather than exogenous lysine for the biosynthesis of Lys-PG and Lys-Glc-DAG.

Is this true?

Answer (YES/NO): NO